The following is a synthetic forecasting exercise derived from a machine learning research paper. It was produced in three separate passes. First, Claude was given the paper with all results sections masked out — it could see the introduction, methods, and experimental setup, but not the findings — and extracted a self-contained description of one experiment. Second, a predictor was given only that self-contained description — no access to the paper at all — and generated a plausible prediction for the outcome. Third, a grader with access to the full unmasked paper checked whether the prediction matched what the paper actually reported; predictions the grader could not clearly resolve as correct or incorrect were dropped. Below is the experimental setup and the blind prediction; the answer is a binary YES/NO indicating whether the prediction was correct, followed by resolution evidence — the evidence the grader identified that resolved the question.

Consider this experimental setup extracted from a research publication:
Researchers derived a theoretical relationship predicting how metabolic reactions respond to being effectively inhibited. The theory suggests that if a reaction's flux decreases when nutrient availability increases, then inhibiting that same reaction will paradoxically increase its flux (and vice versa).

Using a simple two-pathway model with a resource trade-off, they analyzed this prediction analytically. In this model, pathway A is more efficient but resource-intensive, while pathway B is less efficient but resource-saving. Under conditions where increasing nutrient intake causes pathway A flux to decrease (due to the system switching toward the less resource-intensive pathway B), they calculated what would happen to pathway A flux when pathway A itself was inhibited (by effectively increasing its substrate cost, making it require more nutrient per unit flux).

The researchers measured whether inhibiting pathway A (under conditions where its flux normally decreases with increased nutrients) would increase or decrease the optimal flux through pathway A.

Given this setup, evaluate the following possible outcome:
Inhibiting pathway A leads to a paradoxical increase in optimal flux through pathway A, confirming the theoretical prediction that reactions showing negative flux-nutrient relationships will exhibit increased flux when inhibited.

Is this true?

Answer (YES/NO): YES